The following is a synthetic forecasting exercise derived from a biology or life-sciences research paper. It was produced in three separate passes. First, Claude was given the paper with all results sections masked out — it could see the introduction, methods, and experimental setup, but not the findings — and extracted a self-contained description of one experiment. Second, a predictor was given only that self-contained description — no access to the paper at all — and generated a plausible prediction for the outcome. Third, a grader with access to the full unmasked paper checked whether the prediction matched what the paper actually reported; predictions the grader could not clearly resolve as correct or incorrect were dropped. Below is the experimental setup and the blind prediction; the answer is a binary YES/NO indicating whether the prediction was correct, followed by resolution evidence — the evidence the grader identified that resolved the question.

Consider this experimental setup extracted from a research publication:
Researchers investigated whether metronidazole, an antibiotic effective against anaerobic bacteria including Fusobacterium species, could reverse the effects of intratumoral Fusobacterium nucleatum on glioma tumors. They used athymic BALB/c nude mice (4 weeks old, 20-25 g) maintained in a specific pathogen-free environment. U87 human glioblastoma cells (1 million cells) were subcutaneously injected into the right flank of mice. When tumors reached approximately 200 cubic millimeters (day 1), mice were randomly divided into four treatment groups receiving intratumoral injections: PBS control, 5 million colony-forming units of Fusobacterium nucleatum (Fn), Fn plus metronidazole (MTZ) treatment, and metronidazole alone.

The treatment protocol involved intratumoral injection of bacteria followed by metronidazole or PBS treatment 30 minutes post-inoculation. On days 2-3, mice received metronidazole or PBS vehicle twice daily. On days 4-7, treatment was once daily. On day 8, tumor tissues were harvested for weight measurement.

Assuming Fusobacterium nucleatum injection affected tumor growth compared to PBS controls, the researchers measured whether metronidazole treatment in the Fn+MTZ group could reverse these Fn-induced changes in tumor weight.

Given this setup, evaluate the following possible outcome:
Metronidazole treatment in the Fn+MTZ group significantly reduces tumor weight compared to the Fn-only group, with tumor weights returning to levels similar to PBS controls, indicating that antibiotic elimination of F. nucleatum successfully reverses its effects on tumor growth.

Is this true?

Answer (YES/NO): YES